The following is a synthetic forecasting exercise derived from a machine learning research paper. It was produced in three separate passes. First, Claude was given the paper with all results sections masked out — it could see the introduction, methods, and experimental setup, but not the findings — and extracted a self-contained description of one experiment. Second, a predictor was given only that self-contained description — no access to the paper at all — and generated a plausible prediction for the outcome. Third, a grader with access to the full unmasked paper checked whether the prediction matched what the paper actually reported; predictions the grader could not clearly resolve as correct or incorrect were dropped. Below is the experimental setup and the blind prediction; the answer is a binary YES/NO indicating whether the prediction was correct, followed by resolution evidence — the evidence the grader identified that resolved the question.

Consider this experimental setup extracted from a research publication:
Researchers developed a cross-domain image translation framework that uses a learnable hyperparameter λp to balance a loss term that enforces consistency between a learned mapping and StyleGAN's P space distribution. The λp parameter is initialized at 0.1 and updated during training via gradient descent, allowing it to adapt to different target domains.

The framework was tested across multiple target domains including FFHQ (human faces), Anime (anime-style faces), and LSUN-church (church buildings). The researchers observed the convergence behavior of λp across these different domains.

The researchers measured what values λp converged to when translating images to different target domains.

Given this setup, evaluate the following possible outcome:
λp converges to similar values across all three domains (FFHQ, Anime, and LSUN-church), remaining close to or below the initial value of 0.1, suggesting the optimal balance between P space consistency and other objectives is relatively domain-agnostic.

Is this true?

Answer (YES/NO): NO